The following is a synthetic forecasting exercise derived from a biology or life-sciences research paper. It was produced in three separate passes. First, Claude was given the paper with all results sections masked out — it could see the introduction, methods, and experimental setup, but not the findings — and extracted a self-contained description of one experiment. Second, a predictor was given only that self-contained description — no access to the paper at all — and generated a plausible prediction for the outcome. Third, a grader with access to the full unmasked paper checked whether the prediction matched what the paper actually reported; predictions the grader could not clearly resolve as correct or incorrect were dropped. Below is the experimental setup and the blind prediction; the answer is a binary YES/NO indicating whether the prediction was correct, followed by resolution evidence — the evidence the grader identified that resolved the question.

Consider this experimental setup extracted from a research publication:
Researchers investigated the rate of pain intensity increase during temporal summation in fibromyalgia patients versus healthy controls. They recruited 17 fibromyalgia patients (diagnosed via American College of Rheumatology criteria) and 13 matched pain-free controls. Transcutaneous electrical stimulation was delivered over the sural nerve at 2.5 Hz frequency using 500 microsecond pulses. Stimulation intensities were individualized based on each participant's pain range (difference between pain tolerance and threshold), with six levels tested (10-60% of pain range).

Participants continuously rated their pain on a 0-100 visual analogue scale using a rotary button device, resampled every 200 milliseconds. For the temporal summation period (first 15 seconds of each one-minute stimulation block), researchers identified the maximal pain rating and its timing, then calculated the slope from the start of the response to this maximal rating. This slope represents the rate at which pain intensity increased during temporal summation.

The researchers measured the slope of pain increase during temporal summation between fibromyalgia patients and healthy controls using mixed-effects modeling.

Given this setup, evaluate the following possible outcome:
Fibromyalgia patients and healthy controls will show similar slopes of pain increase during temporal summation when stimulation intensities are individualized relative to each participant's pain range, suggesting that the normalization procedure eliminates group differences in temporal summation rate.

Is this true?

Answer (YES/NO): NO